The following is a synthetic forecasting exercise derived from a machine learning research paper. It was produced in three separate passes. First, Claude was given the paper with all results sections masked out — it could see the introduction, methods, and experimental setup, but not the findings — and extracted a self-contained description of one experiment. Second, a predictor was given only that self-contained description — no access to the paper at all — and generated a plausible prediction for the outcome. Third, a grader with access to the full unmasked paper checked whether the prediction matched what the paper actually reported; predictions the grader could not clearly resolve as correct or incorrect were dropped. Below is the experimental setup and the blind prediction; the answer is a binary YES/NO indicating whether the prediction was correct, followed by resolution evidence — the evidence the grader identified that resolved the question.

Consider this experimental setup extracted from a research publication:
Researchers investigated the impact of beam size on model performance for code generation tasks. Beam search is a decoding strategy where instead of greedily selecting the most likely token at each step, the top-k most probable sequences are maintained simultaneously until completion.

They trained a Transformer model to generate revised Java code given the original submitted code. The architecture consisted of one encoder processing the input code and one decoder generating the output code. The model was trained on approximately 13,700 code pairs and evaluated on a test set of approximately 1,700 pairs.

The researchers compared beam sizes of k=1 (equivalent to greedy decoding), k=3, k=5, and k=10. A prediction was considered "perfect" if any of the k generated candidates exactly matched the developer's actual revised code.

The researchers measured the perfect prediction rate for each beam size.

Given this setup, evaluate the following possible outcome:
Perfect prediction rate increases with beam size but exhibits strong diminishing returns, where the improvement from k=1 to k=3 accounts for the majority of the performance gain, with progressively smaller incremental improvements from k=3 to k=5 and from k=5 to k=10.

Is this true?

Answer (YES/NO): NO